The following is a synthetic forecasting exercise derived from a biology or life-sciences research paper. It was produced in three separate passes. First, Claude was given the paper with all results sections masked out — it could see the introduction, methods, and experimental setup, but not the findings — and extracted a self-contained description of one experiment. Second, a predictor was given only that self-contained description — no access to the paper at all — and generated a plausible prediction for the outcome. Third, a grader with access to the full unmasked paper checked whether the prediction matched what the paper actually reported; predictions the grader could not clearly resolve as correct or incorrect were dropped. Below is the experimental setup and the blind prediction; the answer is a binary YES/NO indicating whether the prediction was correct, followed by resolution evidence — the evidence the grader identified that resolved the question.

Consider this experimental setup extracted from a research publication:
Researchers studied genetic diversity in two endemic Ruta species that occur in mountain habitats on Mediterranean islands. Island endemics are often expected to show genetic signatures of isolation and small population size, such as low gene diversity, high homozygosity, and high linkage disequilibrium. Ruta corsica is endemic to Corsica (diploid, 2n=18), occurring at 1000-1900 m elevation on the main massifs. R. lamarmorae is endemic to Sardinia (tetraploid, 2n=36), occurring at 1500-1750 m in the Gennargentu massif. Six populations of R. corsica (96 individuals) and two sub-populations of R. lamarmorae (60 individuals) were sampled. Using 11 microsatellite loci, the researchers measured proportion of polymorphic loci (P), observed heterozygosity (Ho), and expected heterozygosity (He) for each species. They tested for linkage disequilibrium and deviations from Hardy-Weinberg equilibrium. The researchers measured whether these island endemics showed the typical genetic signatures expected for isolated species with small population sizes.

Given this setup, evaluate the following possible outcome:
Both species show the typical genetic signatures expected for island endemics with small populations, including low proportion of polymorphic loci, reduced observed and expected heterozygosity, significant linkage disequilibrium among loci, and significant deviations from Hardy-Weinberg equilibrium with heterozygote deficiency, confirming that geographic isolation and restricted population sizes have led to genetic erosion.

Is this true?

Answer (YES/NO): NO